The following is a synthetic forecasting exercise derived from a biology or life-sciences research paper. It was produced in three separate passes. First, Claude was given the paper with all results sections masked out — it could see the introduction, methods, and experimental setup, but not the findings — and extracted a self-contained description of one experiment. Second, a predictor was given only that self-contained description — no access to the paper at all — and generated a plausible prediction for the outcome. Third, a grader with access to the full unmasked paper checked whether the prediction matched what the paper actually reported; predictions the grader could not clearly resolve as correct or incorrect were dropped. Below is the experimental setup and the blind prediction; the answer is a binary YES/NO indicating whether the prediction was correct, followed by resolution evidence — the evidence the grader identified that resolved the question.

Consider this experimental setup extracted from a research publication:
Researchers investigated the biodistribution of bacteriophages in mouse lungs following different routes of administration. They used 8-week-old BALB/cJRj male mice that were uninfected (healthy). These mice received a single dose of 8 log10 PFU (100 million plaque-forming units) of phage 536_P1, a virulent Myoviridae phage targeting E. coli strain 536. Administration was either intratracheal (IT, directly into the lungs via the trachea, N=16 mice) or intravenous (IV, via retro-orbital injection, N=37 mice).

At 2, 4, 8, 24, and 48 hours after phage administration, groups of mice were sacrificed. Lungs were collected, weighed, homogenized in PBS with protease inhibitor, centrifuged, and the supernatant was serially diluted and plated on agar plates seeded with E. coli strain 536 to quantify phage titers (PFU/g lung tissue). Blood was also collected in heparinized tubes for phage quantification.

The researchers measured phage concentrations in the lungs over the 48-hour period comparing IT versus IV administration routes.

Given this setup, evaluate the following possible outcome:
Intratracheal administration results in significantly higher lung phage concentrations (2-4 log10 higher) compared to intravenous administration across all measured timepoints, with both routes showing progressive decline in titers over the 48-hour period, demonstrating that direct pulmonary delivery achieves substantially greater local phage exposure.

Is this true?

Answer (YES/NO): NO